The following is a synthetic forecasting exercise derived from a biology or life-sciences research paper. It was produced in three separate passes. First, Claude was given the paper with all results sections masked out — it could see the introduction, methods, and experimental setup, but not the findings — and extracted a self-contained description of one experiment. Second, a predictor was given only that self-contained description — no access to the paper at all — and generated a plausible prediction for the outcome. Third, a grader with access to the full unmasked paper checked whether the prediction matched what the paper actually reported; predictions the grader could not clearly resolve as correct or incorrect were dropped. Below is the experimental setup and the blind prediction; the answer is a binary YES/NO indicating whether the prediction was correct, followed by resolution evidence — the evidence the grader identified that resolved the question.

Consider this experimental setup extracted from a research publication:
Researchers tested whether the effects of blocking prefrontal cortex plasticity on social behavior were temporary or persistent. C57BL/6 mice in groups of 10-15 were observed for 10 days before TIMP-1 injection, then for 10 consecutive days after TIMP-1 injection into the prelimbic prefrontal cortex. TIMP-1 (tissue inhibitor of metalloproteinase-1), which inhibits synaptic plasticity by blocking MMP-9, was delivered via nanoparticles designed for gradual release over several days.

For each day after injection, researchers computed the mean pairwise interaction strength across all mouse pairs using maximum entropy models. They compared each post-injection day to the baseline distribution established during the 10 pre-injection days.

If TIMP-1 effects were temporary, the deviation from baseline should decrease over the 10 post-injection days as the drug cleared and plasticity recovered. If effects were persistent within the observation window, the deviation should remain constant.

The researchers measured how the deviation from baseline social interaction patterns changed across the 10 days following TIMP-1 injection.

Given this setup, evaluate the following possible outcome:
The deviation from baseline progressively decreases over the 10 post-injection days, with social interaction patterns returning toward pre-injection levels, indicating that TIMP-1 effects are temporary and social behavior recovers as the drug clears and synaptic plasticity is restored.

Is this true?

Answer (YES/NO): YES